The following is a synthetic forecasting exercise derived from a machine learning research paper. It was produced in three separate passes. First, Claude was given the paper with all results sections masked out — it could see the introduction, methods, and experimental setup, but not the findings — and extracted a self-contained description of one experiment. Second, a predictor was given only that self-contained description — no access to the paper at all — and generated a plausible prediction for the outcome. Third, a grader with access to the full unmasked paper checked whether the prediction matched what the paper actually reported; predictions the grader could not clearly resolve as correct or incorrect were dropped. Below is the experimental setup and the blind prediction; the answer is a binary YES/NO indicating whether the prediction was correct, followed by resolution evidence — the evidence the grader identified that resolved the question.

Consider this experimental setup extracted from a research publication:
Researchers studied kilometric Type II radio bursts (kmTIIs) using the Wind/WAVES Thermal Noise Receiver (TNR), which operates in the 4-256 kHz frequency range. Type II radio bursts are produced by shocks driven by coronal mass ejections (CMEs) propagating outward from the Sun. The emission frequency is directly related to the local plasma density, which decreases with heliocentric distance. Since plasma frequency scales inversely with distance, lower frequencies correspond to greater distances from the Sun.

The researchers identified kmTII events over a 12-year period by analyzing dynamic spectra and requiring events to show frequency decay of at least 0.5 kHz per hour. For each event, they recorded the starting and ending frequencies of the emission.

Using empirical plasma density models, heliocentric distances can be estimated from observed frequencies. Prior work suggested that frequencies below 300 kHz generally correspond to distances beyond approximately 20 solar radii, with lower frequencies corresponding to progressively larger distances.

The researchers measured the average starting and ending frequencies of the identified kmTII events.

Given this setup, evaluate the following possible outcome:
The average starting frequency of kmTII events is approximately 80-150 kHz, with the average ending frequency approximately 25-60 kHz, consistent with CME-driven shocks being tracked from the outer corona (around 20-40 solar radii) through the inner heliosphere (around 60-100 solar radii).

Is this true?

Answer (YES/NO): NO